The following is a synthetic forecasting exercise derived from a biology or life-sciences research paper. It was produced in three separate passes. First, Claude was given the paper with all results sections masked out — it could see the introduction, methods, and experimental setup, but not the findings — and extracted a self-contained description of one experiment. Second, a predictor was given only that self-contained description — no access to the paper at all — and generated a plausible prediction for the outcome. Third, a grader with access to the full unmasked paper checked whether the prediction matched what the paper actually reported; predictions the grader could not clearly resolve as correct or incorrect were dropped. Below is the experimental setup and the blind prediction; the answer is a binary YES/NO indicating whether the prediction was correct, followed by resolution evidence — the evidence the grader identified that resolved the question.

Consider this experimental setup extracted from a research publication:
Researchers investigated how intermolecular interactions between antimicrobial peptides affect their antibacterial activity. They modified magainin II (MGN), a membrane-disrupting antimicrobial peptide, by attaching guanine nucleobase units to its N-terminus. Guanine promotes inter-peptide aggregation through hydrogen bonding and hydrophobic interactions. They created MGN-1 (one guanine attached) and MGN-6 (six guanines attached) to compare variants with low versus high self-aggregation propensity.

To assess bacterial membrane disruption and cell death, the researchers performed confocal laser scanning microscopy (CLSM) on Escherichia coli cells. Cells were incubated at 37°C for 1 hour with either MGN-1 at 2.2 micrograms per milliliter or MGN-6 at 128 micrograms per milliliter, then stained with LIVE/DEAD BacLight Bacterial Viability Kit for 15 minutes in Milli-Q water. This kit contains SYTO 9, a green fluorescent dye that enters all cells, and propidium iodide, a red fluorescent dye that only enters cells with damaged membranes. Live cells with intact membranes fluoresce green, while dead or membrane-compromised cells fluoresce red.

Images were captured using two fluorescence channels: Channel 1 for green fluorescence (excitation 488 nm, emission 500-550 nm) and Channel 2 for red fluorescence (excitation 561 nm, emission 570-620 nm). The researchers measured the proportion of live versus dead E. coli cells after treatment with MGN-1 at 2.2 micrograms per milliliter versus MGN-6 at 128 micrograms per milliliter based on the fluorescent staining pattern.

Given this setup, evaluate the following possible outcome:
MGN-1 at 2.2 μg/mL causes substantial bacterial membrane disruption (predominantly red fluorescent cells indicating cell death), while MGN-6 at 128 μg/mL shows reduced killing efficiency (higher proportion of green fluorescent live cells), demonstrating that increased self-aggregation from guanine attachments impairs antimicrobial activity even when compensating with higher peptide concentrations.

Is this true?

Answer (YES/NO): NO